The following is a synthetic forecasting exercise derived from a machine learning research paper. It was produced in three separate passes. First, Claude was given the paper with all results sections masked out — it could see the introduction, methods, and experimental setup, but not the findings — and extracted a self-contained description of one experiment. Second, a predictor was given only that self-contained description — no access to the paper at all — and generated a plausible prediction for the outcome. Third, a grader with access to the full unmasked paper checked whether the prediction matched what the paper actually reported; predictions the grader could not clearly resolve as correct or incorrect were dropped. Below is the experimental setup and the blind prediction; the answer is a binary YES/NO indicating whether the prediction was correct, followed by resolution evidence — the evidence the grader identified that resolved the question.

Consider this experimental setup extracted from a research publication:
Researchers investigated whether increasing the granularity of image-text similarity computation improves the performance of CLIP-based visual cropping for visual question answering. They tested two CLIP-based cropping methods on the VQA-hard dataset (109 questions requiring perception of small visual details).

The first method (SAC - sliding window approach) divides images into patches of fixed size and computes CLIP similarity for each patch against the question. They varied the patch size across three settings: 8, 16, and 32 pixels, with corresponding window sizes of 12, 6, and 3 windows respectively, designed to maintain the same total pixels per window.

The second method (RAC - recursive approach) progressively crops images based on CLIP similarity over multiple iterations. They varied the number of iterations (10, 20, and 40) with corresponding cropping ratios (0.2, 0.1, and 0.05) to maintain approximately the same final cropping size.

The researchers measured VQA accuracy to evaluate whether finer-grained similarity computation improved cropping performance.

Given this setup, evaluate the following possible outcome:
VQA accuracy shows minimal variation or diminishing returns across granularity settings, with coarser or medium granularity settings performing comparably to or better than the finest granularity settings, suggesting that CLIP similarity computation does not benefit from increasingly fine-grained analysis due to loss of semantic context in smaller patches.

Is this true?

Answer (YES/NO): NO